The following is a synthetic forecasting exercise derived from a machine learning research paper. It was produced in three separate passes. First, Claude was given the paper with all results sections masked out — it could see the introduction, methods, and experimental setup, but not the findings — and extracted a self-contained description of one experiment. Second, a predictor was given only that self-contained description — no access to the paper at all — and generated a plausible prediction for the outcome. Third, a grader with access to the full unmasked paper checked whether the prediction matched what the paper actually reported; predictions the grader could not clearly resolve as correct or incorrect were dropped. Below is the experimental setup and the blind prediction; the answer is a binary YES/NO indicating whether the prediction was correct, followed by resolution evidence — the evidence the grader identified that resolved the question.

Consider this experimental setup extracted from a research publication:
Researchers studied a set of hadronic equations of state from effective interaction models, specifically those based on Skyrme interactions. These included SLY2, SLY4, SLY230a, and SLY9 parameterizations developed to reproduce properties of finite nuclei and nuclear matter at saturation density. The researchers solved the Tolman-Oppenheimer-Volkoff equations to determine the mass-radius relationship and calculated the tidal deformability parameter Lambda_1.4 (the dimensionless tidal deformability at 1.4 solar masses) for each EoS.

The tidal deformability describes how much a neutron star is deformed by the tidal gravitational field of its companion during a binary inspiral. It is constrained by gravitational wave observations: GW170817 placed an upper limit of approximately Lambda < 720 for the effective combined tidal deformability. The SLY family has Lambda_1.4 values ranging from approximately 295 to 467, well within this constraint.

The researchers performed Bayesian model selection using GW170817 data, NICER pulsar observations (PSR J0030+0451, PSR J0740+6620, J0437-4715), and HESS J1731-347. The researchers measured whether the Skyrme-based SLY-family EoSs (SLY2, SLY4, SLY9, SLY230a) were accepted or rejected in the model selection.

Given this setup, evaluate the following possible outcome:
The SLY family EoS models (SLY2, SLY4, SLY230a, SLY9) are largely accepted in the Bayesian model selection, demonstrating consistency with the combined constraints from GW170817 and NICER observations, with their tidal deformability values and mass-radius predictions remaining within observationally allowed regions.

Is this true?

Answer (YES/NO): NO